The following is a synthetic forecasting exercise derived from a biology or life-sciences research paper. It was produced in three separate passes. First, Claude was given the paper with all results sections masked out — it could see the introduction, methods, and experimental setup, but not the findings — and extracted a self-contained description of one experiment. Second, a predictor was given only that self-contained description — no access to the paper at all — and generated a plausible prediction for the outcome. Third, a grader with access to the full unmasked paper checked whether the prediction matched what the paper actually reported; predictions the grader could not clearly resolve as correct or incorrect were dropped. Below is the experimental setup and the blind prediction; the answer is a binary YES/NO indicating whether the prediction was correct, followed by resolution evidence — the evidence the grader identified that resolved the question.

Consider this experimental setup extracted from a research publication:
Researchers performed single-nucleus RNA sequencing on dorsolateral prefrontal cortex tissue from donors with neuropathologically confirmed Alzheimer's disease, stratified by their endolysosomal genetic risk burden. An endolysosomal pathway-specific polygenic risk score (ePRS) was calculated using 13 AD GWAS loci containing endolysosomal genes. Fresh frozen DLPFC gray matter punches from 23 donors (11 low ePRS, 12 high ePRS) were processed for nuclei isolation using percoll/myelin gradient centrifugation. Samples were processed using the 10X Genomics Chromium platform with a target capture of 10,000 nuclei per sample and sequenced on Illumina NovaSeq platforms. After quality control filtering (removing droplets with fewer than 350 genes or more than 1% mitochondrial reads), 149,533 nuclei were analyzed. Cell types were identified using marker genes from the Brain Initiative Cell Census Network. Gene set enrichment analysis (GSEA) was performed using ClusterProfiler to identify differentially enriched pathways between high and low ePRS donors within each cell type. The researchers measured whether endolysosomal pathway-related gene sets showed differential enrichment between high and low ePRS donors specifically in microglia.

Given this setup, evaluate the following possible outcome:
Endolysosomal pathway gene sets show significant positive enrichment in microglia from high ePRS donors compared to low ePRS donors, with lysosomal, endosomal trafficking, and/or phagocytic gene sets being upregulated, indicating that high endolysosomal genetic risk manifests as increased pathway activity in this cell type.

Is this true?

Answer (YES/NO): NO